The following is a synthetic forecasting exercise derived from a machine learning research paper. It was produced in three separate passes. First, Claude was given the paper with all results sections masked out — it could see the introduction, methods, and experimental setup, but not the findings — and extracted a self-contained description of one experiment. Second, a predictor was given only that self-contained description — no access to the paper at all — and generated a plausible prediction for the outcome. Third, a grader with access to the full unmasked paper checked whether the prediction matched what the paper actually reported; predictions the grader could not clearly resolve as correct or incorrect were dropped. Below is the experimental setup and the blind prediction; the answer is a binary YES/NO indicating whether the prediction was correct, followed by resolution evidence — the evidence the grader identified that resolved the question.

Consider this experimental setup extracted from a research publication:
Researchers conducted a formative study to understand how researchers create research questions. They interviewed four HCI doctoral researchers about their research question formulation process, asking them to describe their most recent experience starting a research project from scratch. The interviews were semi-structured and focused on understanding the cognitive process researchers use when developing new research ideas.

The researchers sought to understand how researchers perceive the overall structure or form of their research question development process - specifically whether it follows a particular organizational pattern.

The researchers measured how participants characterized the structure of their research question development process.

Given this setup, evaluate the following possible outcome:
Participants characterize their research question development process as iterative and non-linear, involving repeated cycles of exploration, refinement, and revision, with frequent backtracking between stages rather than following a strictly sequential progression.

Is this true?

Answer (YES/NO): NO